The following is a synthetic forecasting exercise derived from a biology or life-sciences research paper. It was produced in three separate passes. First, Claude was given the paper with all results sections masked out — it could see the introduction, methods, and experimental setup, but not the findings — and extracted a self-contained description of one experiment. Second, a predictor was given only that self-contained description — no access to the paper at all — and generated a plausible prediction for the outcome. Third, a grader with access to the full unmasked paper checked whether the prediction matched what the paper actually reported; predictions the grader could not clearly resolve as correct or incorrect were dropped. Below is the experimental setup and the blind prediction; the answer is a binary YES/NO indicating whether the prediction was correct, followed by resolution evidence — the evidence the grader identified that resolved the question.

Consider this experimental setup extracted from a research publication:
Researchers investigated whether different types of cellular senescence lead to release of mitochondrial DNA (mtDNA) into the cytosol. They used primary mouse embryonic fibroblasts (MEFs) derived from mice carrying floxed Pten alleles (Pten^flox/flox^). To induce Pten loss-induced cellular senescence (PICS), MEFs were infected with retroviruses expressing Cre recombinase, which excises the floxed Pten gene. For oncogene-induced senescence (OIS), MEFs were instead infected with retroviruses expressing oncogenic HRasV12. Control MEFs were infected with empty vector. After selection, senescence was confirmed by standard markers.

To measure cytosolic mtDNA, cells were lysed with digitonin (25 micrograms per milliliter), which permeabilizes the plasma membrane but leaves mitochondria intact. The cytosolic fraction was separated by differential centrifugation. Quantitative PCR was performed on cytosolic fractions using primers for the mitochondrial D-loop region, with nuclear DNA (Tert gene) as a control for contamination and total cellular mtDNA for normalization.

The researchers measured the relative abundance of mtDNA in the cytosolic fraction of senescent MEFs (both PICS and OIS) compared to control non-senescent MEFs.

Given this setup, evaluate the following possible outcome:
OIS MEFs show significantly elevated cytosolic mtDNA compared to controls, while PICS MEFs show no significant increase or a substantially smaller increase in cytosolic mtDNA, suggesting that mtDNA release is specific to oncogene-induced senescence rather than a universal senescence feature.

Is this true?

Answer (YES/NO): NO